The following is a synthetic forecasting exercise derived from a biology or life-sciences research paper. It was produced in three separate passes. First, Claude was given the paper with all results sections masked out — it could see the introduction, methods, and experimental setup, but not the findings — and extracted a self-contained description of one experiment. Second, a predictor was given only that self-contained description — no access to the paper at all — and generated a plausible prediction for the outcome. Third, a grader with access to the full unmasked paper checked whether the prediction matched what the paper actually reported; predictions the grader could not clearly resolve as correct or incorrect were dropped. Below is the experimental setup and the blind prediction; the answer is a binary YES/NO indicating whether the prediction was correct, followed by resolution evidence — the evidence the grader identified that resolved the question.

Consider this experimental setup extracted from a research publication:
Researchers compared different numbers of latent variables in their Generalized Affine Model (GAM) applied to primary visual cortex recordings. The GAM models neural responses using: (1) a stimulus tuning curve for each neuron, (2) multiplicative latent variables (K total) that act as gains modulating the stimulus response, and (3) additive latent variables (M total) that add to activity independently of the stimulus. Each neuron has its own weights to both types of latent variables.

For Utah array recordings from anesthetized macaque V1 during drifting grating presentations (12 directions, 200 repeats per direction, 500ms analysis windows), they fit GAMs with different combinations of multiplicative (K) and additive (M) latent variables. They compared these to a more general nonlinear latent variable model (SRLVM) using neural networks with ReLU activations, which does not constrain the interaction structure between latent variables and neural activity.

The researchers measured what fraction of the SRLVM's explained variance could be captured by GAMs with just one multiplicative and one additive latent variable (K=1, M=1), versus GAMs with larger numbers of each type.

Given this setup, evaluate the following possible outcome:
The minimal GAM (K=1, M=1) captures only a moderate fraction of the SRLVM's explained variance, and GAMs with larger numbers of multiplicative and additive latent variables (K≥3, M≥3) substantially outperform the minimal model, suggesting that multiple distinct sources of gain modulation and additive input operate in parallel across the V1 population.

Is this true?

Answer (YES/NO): NO